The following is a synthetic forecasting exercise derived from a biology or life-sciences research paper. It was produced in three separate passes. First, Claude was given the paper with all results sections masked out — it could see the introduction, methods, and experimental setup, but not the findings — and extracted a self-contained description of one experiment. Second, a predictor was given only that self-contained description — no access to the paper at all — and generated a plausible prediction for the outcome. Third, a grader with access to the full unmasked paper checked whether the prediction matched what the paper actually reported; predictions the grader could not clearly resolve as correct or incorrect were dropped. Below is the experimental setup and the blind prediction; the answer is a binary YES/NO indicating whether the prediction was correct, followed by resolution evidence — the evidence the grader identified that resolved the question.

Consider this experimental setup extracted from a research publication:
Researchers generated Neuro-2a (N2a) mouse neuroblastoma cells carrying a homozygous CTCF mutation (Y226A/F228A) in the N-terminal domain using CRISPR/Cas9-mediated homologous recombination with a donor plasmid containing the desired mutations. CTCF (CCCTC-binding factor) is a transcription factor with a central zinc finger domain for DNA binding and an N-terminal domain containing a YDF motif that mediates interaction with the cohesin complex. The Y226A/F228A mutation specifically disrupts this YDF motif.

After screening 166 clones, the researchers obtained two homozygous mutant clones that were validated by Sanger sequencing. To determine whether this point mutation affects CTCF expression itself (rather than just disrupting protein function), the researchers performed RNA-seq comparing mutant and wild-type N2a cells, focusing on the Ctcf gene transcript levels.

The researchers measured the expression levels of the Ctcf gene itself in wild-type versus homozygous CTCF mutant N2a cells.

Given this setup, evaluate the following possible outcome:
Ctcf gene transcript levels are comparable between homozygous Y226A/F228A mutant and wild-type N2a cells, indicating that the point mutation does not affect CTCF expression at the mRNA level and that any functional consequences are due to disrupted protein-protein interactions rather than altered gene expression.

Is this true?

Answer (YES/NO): YES